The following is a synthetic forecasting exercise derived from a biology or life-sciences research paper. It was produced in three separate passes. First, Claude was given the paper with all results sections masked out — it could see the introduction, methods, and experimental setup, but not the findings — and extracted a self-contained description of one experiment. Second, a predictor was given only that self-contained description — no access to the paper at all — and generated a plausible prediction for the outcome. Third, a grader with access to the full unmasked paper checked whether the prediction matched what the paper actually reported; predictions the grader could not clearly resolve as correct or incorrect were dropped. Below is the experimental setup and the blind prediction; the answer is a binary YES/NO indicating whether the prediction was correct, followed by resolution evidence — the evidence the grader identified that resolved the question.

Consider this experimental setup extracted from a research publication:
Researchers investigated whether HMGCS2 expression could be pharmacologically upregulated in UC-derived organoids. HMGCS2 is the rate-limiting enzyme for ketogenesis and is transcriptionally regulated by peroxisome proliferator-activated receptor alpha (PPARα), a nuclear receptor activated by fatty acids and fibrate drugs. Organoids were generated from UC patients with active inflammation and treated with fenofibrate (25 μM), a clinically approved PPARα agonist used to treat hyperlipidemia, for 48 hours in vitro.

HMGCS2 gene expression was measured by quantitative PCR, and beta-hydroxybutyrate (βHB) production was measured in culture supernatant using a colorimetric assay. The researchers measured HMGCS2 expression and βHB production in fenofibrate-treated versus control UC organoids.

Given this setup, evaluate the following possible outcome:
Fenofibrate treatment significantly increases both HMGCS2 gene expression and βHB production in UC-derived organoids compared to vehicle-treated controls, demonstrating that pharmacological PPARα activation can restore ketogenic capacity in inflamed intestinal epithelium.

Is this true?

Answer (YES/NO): YES